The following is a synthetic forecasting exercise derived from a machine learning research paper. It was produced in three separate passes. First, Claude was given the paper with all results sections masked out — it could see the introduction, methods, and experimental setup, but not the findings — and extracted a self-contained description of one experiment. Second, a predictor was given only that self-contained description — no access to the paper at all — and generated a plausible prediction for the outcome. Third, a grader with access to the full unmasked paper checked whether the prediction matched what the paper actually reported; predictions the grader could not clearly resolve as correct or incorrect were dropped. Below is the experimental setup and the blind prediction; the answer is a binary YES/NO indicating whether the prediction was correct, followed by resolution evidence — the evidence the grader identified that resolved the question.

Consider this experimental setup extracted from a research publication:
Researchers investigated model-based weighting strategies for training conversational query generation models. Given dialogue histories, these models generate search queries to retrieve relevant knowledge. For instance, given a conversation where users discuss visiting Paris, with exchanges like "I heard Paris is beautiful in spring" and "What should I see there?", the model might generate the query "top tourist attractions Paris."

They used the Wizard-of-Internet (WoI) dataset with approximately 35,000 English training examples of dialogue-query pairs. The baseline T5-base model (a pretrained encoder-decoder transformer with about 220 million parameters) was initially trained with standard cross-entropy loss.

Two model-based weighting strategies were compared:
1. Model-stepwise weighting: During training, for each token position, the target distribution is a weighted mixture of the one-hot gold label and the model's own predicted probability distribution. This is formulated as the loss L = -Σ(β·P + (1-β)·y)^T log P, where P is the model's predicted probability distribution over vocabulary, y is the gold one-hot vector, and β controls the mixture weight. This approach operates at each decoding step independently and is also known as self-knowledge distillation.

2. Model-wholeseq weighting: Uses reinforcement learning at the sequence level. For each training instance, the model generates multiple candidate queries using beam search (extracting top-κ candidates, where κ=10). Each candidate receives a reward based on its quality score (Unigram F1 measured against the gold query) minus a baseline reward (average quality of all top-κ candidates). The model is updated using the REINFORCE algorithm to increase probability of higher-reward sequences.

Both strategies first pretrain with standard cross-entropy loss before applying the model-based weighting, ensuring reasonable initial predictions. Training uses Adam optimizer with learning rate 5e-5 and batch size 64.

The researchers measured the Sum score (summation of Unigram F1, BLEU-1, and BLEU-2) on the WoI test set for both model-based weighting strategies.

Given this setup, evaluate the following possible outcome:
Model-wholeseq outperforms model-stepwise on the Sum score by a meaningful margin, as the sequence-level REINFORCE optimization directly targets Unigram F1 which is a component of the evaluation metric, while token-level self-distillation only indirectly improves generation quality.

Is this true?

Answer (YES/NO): YES